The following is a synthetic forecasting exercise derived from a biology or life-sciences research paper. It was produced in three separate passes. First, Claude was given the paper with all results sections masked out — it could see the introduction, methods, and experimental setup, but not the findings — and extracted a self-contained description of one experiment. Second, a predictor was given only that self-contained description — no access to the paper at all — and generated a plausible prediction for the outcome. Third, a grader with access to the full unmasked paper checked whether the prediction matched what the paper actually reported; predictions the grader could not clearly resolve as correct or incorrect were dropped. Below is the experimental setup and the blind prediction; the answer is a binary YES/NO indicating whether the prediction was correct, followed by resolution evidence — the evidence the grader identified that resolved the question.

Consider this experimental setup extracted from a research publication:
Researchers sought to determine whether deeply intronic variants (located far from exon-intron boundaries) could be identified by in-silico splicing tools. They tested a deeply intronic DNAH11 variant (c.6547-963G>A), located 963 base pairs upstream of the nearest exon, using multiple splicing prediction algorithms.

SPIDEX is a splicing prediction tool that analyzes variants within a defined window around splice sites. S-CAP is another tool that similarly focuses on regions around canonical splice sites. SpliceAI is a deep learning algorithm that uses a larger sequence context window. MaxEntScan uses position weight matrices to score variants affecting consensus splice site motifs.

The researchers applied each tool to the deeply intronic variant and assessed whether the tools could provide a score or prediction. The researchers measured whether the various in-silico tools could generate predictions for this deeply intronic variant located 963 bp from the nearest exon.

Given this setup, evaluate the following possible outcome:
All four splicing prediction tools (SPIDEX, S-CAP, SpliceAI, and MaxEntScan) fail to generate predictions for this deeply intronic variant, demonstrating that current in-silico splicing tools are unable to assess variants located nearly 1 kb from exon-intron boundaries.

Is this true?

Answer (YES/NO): NO